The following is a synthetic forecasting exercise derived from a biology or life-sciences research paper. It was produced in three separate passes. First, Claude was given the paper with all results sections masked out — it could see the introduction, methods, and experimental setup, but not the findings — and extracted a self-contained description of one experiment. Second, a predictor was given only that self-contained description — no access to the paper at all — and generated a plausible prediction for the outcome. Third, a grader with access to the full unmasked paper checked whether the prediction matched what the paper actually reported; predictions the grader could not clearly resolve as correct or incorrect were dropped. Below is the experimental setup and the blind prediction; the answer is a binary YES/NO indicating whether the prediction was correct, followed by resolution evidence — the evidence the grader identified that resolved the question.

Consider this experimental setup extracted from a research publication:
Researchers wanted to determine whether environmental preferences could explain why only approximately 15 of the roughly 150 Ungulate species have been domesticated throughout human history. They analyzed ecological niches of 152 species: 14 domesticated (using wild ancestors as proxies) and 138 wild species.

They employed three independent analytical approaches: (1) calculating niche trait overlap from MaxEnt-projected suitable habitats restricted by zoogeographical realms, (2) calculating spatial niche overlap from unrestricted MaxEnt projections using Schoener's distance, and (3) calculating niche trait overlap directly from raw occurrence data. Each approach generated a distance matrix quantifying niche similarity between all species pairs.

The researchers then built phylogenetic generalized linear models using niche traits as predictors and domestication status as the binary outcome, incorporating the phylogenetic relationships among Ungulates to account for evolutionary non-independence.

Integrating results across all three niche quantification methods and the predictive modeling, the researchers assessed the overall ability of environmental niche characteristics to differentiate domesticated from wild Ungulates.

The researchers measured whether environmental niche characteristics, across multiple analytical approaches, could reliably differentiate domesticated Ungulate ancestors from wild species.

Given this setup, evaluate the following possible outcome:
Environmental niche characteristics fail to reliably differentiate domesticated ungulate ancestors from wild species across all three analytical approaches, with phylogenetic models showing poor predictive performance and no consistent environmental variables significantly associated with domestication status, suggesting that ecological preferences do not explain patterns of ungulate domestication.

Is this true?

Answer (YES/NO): NO